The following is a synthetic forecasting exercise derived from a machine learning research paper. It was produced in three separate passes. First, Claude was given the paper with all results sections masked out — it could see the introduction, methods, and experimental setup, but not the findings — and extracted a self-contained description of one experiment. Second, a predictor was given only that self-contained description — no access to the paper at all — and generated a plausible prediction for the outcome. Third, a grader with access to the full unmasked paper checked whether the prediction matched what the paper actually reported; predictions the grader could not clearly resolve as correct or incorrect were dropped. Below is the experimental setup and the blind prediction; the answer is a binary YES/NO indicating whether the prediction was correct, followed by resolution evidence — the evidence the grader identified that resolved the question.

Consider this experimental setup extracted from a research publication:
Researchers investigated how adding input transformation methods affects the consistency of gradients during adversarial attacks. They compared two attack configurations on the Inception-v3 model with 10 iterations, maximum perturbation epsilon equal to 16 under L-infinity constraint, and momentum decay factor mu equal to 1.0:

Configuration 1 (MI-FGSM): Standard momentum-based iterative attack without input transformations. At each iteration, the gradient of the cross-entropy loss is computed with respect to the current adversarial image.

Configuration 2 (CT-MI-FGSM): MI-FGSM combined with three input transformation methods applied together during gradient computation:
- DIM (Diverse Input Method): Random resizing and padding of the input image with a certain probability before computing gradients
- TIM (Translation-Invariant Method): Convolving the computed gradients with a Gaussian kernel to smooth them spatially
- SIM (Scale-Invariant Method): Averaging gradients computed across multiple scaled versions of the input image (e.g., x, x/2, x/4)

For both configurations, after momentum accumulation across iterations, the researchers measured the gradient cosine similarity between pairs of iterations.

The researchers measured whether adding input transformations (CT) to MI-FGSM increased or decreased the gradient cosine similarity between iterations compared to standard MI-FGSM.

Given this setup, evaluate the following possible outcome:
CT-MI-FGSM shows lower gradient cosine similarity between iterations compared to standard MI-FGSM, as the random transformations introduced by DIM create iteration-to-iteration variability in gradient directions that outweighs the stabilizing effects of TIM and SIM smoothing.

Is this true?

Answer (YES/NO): NO